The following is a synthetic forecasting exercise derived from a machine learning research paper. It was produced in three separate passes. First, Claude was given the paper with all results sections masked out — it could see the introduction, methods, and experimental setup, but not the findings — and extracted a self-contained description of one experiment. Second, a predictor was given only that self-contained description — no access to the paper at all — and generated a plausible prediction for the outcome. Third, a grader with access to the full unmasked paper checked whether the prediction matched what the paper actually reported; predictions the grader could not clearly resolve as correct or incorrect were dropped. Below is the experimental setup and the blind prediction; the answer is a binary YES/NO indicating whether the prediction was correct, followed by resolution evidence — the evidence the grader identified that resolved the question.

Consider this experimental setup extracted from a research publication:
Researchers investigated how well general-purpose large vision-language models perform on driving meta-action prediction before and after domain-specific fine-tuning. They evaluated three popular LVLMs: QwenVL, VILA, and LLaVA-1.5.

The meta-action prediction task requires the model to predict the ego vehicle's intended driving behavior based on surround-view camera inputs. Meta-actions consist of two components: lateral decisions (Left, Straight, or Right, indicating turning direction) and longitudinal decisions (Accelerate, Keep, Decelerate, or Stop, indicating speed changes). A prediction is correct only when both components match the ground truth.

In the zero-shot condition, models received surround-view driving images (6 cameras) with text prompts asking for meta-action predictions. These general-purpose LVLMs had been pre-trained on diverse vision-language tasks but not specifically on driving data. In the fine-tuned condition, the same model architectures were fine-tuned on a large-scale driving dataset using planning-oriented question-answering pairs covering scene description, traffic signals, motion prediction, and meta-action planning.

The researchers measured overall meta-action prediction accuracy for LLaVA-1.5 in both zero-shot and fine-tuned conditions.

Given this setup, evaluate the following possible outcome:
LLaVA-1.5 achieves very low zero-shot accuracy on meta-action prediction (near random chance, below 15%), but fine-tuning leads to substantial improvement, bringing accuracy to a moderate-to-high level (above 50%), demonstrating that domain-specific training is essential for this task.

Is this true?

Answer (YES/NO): NO